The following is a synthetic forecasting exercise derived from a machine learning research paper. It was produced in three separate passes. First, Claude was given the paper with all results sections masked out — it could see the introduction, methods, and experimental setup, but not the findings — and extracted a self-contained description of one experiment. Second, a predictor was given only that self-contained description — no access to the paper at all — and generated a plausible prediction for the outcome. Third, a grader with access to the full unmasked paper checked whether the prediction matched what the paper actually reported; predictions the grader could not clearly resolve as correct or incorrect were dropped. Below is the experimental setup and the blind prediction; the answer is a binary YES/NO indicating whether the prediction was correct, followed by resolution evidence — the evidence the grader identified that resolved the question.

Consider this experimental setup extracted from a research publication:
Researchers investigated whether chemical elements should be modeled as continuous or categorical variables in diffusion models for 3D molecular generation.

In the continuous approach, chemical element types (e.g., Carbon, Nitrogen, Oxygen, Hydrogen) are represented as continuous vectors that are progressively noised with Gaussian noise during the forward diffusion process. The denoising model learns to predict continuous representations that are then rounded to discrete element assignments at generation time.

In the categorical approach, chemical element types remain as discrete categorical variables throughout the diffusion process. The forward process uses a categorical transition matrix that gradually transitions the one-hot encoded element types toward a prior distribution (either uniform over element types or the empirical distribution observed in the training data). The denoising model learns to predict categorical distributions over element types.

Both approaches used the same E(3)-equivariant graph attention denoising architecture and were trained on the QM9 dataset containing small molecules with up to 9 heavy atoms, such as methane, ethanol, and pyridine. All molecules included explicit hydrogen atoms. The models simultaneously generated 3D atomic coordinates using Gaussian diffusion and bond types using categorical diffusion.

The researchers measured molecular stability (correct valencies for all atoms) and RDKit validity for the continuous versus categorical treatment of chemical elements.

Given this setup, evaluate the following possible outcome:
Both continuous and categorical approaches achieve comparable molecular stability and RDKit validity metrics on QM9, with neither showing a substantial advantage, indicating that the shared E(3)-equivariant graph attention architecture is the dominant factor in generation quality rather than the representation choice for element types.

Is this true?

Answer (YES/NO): NO